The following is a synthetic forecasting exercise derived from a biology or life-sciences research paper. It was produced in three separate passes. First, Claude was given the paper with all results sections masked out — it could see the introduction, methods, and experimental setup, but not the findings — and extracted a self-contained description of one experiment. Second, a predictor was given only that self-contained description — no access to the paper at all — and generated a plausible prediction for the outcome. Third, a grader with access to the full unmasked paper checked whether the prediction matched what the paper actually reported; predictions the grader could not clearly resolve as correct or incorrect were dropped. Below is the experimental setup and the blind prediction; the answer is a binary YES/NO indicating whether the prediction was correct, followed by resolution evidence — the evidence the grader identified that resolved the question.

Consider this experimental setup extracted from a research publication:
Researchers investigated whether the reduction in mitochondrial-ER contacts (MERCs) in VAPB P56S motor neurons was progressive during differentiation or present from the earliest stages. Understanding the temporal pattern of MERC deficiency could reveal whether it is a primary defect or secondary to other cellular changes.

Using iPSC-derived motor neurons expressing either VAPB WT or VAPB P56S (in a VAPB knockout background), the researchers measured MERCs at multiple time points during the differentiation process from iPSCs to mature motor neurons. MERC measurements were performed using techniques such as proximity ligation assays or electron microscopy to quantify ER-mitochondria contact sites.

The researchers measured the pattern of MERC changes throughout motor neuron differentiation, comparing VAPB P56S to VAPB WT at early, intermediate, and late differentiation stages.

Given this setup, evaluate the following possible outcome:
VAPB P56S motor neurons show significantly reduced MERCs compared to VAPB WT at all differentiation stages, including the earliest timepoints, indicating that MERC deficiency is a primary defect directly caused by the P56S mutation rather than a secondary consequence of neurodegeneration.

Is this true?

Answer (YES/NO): YES